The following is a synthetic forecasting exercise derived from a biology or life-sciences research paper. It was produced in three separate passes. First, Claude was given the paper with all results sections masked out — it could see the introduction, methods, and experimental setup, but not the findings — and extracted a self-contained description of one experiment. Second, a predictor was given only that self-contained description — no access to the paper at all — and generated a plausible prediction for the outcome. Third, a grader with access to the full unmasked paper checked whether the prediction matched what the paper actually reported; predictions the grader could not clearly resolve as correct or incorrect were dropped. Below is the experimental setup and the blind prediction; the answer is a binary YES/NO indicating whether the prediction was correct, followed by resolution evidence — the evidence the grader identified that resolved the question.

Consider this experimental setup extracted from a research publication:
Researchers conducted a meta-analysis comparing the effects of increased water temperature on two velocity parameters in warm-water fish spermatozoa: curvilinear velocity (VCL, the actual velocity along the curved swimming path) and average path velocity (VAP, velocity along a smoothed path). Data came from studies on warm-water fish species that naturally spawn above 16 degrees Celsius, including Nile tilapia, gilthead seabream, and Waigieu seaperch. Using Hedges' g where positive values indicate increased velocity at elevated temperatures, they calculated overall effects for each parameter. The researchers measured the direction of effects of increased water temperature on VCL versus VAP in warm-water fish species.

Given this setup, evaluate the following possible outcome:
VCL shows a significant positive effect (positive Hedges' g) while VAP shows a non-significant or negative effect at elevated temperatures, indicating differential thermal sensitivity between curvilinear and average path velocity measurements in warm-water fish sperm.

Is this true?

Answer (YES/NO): YES